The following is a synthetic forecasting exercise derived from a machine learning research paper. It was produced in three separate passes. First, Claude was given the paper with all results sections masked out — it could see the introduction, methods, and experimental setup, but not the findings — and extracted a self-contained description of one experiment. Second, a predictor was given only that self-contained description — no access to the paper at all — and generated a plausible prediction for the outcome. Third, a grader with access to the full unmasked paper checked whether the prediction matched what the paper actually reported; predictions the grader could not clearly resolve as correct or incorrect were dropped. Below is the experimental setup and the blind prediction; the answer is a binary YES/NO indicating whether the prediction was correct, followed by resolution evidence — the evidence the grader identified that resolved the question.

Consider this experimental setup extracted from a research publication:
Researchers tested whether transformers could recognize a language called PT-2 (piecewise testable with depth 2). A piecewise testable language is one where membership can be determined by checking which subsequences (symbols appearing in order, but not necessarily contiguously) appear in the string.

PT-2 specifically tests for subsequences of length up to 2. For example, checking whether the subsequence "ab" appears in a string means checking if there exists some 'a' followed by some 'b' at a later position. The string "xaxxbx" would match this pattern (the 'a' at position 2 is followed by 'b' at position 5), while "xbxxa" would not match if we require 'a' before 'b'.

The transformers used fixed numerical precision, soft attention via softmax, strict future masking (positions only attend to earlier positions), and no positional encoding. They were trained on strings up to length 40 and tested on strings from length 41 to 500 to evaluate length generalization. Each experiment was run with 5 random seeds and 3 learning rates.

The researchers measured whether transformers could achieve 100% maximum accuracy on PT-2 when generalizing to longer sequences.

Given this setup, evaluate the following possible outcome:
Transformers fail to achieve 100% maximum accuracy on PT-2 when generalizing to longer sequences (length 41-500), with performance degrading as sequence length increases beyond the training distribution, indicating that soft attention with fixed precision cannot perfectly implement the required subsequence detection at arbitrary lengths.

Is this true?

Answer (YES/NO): NO